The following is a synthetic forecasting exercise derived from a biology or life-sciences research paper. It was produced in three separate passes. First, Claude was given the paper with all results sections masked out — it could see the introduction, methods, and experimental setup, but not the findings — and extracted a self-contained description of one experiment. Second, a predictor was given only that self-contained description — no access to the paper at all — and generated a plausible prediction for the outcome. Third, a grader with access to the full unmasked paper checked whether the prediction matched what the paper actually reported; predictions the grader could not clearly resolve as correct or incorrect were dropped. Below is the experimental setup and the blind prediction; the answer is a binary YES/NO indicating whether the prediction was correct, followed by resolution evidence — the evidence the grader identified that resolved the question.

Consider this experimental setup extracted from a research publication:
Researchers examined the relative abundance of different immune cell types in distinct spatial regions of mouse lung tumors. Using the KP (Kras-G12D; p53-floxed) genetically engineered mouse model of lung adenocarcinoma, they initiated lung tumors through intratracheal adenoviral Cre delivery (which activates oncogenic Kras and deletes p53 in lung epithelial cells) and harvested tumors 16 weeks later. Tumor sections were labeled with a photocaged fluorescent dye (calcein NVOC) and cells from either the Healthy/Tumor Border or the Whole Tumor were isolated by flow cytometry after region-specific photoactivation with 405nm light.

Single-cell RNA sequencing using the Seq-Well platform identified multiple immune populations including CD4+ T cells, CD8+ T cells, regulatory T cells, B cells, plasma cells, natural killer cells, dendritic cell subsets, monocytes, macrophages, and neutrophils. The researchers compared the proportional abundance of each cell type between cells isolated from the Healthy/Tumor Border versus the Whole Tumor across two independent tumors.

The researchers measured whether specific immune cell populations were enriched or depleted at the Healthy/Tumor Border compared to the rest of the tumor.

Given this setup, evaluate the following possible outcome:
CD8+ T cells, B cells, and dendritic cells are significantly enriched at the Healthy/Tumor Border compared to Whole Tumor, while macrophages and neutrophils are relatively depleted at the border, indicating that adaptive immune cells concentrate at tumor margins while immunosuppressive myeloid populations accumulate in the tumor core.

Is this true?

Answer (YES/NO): NO